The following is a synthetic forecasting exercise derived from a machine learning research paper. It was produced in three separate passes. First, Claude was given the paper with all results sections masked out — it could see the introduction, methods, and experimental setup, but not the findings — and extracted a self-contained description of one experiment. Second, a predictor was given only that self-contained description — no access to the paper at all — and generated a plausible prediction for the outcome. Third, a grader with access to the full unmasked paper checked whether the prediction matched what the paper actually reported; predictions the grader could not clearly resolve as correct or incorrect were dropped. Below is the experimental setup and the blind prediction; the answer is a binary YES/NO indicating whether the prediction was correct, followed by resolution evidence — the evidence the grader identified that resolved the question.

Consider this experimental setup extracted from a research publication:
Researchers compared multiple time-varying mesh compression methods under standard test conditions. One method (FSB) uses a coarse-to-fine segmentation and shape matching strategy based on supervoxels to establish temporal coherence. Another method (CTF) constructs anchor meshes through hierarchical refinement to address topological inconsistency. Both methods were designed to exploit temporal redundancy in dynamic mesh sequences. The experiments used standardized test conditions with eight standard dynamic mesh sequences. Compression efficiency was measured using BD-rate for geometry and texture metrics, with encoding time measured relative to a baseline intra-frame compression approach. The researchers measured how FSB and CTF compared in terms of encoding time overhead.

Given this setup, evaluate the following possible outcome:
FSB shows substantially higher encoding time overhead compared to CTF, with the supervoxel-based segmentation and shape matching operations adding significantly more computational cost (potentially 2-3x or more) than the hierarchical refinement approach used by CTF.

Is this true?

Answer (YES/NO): NO